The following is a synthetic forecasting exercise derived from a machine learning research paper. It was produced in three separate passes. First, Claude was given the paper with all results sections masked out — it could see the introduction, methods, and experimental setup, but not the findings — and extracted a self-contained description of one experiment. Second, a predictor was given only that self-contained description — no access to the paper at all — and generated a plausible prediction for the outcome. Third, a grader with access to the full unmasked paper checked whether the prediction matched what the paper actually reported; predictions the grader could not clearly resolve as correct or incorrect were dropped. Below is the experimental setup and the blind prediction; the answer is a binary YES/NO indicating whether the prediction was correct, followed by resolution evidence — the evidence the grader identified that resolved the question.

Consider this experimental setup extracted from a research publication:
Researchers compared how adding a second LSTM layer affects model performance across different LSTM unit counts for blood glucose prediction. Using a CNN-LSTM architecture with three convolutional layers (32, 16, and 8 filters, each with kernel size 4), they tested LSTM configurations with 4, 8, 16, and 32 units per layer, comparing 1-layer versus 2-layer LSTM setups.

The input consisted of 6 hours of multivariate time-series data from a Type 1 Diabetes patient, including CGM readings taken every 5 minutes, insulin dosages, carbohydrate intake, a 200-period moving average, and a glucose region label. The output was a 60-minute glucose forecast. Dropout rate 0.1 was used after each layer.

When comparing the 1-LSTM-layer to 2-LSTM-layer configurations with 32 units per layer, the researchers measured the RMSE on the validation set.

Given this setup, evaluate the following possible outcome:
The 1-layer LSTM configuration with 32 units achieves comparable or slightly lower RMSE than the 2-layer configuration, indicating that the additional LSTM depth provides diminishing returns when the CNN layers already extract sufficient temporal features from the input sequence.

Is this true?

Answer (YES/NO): NO